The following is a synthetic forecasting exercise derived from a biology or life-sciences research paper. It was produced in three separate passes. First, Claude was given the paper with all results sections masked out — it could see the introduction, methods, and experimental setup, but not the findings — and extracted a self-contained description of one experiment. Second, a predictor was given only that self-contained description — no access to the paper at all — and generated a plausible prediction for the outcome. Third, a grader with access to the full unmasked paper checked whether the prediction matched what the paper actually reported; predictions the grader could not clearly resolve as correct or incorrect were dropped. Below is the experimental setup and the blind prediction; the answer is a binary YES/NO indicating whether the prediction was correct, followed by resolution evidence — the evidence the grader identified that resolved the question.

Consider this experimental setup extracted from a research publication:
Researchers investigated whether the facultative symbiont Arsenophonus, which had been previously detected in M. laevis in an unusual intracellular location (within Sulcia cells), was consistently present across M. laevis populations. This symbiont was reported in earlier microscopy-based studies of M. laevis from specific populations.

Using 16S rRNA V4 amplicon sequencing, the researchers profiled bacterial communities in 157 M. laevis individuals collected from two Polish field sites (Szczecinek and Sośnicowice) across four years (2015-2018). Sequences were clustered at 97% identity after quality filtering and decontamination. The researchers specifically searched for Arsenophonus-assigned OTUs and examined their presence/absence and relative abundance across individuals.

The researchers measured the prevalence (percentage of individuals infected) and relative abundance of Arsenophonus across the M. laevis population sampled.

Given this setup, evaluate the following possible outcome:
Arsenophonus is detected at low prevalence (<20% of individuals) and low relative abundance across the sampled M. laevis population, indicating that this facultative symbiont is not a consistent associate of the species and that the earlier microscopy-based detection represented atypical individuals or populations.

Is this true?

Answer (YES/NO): NO